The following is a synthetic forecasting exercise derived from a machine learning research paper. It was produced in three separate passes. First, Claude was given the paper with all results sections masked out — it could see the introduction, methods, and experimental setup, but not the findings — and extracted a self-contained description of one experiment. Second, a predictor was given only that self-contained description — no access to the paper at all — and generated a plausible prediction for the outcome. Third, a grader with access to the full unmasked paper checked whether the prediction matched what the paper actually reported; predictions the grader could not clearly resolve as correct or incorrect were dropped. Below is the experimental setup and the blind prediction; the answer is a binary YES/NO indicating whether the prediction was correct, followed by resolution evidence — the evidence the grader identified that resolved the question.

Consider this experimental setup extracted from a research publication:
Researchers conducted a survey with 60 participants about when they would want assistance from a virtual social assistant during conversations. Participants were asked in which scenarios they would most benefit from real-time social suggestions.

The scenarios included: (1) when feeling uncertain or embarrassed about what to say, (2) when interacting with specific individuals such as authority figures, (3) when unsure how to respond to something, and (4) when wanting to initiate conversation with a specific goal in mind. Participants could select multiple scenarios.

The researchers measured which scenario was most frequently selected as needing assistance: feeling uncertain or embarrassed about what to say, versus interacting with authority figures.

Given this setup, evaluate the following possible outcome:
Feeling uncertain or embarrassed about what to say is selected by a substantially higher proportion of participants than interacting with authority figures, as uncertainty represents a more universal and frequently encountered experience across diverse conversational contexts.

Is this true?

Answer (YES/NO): NO